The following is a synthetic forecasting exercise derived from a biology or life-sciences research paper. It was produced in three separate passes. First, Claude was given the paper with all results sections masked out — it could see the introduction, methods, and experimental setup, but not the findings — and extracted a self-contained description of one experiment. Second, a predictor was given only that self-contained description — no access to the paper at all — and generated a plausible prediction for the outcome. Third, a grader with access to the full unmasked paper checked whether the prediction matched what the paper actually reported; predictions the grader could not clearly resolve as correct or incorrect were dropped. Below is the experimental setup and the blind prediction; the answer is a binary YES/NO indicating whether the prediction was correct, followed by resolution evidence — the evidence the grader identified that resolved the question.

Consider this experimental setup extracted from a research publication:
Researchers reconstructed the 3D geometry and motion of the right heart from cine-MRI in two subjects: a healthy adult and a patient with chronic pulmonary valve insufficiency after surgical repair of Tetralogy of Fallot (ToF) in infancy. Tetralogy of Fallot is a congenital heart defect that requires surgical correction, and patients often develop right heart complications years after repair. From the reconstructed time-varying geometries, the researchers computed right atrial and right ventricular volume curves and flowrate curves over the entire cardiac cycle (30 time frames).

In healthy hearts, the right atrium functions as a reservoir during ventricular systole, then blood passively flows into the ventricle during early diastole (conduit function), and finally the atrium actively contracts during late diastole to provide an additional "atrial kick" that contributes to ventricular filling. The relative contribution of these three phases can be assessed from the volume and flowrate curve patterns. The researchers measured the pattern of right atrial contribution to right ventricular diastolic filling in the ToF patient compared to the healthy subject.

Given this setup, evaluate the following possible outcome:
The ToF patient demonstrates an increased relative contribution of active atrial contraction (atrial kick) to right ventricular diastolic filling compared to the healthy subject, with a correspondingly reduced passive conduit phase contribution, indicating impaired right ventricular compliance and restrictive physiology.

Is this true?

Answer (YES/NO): NO